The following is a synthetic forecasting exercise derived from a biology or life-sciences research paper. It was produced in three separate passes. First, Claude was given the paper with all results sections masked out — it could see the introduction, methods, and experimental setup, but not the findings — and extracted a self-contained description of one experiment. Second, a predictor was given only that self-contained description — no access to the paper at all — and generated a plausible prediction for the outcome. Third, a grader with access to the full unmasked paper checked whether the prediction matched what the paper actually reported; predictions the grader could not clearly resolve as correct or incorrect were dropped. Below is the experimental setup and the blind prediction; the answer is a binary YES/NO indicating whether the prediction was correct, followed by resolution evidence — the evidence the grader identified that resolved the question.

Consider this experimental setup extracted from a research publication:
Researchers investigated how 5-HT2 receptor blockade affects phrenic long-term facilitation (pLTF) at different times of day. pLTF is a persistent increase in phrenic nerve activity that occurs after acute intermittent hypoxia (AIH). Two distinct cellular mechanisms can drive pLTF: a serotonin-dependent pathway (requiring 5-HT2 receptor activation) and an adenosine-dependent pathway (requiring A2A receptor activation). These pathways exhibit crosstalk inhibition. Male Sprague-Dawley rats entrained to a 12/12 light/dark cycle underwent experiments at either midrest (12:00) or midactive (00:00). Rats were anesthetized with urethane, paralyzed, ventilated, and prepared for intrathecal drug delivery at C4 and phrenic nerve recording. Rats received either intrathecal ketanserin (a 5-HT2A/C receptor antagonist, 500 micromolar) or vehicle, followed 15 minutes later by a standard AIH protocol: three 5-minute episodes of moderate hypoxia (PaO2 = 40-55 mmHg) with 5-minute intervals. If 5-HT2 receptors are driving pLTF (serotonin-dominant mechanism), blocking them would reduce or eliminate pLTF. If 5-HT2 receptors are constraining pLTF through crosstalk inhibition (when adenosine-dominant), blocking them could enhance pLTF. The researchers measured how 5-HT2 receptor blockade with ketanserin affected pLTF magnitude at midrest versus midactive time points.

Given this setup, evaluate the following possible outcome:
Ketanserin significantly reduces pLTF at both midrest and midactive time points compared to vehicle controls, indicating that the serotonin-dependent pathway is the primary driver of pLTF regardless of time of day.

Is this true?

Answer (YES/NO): NO